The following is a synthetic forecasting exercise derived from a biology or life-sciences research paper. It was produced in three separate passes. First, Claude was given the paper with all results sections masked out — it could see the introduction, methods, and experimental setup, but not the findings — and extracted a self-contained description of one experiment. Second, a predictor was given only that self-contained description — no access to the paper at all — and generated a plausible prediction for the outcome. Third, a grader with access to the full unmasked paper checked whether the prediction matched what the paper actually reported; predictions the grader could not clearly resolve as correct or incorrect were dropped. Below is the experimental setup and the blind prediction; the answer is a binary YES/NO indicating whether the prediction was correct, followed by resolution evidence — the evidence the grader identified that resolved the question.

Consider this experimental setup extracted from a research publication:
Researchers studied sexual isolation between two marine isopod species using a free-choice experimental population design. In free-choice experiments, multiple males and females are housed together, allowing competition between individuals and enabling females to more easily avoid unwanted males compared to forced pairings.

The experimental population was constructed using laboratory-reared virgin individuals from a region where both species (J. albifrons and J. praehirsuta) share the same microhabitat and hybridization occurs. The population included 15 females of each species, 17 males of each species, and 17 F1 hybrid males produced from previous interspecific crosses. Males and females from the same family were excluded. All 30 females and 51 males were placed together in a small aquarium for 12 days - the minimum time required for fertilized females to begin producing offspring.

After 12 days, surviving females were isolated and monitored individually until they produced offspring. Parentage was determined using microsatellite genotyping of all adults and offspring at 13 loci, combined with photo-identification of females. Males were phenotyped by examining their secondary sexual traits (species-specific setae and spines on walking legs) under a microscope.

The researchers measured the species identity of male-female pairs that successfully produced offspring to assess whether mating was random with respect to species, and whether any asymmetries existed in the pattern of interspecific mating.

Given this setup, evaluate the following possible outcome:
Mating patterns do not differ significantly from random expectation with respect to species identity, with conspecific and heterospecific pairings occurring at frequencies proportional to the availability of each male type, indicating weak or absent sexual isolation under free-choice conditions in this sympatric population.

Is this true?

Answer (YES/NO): NO